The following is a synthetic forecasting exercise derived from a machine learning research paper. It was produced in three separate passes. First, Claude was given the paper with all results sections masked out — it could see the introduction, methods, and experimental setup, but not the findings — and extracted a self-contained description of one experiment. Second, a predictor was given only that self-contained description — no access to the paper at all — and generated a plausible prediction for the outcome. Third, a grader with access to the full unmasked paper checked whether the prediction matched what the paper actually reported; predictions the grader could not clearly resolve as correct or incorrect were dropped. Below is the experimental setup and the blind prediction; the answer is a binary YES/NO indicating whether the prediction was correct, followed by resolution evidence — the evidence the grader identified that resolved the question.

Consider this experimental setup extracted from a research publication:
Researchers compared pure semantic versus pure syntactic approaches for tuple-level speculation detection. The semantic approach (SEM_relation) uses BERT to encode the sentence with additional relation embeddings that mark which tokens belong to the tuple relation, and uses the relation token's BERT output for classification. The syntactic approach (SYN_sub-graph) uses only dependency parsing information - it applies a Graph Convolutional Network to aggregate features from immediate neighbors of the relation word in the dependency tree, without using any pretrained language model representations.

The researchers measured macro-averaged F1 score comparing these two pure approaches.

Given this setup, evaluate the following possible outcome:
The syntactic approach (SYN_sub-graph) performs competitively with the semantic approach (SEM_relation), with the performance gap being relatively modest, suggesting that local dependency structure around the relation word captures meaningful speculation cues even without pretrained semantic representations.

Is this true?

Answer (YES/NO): NO